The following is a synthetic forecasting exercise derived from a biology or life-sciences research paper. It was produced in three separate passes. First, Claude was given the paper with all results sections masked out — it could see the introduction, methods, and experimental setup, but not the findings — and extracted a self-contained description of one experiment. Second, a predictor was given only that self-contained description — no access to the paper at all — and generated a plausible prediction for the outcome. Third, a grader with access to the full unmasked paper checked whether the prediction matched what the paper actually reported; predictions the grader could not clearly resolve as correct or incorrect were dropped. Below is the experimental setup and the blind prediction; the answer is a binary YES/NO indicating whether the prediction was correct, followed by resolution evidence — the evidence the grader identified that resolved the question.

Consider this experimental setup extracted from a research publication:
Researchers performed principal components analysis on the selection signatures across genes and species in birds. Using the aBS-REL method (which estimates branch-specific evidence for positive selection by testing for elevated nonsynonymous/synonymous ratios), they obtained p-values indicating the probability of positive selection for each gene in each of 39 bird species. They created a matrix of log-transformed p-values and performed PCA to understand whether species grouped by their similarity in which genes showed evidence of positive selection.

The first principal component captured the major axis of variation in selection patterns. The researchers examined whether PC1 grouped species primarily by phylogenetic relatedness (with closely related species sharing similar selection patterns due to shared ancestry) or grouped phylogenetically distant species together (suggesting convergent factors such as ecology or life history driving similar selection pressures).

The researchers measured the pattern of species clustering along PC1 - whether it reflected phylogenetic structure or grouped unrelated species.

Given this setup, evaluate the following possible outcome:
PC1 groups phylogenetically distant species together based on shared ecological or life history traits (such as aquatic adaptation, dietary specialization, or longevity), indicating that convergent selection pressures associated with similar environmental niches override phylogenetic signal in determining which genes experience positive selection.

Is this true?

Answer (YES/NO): YES